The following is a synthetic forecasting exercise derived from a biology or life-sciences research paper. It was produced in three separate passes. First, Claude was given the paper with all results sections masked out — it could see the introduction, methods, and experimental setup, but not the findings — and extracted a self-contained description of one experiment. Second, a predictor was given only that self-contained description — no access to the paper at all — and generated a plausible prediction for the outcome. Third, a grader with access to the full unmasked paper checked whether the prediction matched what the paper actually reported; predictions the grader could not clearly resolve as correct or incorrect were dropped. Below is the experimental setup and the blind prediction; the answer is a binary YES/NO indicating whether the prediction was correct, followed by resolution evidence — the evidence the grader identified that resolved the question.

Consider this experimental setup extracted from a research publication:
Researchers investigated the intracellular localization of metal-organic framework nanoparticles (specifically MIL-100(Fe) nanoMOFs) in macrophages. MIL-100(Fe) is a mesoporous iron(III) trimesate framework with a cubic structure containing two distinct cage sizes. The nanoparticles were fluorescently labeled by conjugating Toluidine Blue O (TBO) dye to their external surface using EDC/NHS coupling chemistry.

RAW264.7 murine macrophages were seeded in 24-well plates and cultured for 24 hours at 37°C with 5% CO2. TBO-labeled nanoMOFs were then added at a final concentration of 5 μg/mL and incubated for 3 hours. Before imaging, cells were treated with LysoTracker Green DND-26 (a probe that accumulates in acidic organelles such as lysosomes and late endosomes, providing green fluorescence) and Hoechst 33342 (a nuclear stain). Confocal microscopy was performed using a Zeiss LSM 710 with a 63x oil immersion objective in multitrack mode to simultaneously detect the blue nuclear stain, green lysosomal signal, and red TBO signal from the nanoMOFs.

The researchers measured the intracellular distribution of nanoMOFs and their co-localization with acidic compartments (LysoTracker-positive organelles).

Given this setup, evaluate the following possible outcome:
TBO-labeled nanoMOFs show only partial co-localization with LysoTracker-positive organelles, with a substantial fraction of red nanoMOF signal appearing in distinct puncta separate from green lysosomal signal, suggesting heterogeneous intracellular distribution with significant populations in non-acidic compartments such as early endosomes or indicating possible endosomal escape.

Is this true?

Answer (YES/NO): NO